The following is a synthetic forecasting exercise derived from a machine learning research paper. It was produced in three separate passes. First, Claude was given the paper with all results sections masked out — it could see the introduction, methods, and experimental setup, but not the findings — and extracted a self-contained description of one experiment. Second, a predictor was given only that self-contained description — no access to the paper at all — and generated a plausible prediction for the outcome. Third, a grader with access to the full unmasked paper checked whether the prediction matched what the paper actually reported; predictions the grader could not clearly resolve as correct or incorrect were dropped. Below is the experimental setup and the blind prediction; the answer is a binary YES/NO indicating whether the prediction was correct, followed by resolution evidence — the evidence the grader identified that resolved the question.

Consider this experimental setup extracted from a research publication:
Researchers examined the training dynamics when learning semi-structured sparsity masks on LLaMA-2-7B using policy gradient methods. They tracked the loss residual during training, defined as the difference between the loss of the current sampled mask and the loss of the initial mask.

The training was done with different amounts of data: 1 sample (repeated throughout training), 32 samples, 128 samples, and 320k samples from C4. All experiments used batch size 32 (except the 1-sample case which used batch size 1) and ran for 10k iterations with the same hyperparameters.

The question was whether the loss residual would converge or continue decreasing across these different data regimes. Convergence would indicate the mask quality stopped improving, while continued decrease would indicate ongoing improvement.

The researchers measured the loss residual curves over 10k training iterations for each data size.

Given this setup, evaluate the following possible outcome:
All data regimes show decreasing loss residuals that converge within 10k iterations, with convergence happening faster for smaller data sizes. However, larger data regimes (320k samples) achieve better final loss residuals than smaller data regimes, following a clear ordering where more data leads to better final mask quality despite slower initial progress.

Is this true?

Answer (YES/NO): NO